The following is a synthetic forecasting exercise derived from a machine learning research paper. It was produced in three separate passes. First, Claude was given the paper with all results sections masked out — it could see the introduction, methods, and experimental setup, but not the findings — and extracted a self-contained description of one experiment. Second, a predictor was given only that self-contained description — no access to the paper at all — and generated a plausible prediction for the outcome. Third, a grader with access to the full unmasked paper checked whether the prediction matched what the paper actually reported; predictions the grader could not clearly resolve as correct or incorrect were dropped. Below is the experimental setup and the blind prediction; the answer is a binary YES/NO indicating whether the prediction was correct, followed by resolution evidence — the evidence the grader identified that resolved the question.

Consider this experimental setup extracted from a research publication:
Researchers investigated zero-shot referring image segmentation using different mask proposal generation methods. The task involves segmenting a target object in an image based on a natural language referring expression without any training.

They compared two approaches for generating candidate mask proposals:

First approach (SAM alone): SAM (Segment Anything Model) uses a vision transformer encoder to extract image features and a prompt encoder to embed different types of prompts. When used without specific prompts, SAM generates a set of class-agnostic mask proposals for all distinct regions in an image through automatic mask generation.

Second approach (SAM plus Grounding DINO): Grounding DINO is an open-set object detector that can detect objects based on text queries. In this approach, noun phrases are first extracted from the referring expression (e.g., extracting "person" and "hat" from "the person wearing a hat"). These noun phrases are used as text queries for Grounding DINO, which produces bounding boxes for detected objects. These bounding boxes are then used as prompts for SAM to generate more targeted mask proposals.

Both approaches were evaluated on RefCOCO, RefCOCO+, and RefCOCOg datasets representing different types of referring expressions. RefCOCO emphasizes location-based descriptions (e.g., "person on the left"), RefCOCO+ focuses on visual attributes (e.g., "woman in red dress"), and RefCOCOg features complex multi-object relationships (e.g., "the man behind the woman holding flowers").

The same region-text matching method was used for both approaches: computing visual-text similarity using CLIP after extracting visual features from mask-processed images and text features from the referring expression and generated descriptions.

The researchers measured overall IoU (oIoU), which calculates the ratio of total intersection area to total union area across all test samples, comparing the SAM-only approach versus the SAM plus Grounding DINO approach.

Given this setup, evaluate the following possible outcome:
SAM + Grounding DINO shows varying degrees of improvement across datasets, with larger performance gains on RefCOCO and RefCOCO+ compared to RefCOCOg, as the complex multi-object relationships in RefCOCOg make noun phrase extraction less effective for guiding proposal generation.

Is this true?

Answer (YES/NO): NO